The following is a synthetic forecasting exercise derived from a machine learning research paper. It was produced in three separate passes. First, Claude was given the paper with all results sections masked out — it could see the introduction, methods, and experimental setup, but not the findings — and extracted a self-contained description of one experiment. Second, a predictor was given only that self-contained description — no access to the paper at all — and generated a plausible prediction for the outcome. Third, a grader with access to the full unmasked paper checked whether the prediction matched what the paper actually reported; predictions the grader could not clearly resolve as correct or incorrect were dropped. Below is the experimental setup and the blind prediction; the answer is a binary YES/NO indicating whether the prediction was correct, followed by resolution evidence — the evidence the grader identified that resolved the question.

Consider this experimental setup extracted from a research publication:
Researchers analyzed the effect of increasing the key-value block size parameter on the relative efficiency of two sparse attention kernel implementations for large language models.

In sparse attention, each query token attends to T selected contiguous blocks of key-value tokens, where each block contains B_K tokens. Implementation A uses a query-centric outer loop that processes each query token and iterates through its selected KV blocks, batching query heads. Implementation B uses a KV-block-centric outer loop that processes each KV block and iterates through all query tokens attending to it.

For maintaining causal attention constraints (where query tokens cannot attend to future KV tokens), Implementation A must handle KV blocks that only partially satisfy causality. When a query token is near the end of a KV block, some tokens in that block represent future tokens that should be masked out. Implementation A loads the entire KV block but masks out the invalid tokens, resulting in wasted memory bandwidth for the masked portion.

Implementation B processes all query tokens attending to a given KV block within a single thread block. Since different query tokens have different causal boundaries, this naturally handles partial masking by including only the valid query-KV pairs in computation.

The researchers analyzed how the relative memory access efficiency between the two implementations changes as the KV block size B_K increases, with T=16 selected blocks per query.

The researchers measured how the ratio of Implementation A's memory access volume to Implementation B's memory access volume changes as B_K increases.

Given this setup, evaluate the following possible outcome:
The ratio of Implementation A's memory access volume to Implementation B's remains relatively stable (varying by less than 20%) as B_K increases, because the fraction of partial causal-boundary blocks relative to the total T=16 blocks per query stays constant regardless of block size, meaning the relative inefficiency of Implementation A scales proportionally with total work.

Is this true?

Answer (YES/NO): NO